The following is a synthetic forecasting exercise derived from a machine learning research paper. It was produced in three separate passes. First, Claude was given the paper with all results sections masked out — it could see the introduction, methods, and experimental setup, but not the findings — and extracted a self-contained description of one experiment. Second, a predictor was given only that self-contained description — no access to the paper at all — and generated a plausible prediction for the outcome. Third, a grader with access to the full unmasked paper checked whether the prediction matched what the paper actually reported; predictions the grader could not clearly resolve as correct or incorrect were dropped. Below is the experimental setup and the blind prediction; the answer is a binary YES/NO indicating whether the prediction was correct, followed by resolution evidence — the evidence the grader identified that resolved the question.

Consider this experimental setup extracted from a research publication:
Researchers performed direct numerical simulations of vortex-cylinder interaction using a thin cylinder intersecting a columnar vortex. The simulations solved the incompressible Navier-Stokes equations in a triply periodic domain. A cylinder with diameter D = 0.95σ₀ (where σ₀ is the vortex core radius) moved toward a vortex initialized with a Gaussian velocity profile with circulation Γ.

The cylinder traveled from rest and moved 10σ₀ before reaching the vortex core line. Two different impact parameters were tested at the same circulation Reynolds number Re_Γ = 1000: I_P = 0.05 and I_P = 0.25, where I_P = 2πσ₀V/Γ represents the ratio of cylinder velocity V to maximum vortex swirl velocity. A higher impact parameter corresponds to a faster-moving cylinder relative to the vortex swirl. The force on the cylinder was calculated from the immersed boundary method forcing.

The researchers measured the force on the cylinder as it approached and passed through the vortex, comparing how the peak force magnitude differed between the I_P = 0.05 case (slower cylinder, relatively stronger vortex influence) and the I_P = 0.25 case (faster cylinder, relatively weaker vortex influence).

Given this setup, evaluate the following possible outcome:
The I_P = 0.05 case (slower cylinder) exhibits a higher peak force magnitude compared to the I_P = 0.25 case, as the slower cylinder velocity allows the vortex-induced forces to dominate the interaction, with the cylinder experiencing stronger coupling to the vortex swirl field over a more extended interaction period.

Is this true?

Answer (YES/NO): YES